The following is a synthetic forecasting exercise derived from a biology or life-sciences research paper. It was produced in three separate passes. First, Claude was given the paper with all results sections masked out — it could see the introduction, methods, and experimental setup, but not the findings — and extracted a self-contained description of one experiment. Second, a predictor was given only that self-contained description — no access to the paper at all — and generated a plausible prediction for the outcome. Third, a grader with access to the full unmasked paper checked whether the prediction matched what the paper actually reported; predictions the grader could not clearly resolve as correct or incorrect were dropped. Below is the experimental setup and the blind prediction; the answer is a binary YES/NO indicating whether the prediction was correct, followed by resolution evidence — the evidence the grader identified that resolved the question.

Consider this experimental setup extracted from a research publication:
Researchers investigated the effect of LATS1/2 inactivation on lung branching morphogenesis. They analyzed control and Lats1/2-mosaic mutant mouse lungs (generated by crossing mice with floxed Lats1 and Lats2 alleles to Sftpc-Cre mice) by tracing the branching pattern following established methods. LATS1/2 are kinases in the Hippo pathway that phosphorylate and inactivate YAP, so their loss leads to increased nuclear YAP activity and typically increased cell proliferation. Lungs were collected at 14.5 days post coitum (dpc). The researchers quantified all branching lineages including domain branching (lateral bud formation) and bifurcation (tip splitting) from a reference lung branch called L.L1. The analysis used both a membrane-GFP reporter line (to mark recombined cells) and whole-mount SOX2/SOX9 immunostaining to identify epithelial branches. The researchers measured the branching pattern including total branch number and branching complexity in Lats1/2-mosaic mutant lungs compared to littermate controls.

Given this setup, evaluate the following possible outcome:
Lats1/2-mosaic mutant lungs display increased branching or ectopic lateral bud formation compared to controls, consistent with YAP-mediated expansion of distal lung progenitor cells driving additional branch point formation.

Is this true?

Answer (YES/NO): NO